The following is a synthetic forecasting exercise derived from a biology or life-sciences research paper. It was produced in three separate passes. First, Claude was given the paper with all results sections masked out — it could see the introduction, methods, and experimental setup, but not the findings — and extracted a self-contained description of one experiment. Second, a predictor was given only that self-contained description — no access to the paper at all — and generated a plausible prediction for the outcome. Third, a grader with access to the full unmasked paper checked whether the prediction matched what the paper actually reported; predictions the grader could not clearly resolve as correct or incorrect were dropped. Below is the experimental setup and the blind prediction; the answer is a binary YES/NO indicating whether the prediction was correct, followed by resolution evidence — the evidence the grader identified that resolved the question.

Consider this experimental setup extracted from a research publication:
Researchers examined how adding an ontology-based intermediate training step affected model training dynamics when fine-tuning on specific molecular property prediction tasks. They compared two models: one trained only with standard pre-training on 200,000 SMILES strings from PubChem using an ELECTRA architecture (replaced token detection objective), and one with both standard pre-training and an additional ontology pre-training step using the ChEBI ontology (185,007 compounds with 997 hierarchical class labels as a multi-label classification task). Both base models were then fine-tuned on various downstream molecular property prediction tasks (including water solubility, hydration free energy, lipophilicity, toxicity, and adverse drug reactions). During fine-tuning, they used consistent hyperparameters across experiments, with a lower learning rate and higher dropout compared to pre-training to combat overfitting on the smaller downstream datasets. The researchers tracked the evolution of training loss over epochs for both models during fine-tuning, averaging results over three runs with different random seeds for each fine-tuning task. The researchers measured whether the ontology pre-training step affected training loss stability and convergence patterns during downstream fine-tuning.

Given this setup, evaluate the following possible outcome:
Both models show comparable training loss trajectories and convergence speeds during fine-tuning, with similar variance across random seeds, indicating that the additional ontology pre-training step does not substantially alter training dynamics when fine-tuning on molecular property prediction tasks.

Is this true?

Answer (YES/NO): NO